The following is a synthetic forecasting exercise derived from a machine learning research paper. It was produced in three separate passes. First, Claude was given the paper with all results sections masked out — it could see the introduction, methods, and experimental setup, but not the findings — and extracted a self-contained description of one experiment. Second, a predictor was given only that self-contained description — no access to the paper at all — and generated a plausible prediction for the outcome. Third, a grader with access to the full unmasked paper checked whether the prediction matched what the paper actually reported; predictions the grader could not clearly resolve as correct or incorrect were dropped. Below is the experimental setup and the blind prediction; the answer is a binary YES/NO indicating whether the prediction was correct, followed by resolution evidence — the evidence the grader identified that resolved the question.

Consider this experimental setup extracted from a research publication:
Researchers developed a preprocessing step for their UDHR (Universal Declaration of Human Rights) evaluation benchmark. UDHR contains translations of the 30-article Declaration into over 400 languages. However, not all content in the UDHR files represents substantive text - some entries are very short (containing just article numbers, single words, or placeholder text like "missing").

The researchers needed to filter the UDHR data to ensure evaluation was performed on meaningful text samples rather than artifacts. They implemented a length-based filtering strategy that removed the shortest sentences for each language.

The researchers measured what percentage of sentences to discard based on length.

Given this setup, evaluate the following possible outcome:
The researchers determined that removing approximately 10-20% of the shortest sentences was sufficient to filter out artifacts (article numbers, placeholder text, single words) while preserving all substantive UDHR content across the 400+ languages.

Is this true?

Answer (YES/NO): NO